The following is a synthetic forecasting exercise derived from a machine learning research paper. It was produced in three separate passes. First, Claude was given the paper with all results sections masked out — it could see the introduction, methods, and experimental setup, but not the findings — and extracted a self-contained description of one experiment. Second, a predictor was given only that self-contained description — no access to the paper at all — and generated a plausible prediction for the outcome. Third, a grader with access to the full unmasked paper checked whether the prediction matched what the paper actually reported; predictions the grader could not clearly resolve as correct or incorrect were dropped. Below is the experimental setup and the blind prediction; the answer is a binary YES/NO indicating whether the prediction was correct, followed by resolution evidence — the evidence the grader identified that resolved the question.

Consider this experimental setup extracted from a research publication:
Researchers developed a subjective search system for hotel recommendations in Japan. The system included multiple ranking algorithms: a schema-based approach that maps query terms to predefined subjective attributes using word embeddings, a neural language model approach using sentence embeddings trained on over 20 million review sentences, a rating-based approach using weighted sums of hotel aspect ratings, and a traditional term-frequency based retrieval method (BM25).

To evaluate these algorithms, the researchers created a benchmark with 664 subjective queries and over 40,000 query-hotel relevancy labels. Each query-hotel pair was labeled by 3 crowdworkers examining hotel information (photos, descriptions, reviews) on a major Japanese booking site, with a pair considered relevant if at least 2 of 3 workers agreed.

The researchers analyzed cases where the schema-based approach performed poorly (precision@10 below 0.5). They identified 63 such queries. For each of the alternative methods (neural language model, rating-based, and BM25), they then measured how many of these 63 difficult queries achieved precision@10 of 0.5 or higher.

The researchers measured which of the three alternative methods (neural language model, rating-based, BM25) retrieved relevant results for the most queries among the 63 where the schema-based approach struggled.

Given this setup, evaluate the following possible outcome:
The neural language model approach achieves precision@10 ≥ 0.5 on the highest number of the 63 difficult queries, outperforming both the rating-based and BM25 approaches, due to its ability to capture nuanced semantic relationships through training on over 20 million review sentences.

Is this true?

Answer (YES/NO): NO